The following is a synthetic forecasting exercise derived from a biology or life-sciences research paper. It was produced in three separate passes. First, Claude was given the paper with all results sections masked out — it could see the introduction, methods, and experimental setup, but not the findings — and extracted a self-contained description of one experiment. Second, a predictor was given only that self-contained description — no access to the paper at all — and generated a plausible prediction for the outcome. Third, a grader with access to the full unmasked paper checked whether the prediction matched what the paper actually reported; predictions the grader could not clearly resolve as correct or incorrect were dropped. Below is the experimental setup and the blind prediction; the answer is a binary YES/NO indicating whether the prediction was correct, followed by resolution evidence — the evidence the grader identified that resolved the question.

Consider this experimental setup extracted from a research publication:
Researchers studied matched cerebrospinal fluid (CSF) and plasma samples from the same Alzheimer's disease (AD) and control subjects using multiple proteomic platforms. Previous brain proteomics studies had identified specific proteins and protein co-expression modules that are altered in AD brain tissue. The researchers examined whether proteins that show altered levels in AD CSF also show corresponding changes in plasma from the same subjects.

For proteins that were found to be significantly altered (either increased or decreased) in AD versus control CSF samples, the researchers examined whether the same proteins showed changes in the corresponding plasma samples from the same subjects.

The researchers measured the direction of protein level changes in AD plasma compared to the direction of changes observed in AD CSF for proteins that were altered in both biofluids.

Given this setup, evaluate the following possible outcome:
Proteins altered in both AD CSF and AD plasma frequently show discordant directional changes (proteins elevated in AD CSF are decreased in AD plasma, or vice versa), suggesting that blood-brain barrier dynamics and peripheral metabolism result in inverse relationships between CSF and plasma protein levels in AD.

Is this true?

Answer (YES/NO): YES